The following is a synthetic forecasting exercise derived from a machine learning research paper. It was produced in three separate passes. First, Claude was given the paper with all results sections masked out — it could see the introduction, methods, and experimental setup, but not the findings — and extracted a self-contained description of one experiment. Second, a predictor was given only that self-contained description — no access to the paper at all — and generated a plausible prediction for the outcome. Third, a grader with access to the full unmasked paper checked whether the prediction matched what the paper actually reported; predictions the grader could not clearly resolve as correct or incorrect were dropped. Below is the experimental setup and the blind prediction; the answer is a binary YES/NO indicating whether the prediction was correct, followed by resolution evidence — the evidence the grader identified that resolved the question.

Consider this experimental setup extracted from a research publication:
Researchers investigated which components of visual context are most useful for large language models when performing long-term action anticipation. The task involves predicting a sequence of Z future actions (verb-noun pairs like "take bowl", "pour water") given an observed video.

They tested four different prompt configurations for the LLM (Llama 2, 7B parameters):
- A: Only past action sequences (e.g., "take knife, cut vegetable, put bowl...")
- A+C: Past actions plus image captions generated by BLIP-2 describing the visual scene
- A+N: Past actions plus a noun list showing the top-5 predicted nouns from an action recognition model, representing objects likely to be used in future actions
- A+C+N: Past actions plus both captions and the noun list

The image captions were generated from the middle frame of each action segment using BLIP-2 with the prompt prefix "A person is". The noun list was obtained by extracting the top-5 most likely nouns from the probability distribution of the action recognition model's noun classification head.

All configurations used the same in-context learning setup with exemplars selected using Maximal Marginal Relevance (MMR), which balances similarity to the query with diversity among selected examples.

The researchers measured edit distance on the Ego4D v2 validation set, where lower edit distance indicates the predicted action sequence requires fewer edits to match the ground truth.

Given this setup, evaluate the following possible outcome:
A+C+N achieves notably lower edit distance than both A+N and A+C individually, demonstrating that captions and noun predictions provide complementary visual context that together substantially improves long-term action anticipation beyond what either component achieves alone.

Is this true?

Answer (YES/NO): NO